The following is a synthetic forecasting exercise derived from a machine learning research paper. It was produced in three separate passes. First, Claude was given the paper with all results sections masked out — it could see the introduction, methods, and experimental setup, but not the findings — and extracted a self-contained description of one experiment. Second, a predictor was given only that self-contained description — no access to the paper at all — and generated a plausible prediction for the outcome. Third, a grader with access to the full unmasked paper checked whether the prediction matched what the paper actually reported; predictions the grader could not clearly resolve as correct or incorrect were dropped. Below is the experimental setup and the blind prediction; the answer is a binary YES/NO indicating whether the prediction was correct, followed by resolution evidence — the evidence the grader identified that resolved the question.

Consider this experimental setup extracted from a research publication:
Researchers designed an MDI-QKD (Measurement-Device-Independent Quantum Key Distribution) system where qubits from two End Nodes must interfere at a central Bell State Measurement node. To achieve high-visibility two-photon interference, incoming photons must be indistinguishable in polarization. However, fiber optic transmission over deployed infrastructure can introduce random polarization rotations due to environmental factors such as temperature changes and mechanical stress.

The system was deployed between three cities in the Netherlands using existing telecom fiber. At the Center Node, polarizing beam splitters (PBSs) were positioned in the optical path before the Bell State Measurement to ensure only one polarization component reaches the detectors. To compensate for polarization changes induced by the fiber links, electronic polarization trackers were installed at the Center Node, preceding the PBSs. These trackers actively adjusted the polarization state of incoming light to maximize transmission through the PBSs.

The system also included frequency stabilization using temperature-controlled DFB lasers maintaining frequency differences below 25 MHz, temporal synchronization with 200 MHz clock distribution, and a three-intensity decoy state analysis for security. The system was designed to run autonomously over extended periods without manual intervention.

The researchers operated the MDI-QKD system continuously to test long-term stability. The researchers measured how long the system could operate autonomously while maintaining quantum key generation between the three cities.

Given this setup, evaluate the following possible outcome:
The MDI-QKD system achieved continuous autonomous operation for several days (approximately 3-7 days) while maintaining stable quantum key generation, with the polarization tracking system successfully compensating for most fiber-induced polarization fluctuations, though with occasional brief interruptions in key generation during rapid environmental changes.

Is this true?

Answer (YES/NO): NO